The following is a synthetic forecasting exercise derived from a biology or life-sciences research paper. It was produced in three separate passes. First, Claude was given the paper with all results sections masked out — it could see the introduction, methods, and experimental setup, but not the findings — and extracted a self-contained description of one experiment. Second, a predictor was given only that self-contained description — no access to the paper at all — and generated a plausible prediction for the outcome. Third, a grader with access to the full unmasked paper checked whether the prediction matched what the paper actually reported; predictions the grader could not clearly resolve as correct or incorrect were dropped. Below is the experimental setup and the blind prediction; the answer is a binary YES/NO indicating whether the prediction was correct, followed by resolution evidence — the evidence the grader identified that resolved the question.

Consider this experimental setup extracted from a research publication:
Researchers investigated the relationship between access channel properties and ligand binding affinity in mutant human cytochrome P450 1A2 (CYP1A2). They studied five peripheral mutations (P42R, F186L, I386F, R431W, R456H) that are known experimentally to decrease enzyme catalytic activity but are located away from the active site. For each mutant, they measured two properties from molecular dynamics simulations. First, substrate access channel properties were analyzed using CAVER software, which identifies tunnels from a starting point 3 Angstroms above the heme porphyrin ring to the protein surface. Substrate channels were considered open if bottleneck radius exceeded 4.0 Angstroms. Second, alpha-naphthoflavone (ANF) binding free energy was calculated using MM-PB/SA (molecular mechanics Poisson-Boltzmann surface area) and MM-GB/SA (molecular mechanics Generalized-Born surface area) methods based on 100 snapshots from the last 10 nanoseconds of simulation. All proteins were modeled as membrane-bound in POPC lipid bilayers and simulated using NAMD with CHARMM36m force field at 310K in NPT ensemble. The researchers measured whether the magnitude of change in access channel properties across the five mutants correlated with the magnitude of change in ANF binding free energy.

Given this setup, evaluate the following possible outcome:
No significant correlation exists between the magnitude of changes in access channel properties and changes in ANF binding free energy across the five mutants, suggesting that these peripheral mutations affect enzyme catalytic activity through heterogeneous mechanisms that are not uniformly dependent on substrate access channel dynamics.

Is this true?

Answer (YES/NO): YES